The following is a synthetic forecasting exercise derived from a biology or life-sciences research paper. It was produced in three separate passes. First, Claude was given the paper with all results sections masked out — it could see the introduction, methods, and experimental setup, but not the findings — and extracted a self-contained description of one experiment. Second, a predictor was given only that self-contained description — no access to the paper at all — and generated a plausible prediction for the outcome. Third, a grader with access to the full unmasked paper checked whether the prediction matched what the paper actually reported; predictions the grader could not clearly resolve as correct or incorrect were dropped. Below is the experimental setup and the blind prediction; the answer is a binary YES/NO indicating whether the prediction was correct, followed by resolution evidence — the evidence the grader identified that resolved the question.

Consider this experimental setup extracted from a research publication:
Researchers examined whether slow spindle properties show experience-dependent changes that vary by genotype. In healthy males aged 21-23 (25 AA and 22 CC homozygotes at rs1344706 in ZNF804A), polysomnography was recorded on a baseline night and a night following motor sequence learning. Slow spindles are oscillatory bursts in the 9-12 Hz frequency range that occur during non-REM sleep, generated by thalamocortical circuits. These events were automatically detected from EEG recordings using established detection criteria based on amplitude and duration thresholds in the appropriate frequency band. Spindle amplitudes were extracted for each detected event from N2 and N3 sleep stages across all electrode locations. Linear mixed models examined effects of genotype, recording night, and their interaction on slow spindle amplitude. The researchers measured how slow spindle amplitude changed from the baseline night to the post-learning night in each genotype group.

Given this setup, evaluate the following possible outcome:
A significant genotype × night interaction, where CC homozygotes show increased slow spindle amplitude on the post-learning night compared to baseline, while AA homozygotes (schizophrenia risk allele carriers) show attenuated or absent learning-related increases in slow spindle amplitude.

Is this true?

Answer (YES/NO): NO